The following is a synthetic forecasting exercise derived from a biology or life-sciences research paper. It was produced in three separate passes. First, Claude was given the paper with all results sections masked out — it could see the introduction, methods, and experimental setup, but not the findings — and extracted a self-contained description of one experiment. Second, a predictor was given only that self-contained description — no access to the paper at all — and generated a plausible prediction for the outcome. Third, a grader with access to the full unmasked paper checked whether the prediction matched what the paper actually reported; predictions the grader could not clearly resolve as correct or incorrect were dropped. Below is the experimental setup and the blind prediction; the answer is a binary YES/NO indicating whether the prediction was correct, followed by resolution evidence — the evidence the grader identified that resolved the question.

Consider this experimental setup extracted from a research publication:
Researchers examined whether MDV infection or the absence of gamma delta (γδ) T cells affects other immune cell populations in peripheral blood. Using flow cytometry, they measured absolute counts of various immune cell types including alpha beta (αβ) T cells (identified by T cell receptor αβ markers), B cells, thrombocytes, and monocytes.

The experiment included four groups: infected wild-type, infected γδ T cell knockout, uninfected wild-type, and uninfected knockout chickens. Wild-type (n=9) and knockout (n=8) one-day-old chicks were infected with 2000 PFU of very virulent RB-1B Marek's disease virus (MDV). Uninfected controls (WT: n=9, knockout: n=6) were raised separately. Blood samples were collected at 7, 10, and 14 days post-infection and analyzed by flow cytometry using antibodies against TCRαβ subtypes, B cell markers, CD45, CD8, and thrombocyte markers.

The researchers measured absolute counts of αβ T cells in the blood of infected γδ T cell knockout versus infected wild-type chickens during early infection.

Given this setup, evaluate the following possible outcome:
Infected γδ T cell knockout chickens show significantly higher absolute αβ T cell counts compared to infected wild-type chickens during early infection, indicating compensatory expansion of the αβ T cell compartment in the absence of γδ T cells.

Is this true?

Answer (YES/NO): NO